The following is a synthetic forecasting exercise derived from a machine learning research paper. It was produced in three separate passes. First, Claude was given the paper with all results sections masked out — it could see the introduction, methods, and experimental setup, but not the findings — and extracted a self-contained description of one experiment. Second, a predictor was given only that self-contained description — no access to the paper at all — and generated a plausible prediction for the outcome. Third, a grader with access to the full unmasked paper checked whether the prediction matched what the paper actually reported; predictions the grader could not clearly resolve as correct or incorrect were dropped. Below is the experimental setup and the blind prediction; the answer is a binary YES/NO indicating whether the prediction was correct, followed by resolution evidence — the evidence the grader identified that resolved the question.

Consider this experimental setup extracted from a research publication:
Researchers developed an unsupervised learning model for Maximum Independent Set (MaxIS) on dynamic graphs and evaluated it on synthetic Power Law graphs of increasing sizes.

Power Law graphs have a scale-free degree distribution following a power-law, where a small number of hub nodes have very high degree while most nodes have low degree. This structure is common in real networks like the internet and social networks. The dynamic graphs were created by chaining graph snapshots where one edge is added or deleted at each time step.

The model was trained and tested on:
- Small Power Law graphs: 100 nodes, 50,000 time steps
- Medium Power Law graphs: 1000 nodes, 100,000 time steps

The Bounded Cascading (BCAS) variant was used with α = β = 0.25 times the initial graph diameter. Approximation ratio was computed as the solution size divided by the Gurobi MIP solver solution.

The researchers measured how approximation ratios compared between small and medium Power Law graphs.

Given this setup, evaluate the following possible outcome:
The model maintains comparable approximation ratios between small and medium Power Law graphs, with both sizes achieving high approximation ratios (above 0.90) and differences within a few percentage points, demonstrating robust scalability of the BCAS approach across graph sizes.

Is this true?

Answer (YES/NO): YES